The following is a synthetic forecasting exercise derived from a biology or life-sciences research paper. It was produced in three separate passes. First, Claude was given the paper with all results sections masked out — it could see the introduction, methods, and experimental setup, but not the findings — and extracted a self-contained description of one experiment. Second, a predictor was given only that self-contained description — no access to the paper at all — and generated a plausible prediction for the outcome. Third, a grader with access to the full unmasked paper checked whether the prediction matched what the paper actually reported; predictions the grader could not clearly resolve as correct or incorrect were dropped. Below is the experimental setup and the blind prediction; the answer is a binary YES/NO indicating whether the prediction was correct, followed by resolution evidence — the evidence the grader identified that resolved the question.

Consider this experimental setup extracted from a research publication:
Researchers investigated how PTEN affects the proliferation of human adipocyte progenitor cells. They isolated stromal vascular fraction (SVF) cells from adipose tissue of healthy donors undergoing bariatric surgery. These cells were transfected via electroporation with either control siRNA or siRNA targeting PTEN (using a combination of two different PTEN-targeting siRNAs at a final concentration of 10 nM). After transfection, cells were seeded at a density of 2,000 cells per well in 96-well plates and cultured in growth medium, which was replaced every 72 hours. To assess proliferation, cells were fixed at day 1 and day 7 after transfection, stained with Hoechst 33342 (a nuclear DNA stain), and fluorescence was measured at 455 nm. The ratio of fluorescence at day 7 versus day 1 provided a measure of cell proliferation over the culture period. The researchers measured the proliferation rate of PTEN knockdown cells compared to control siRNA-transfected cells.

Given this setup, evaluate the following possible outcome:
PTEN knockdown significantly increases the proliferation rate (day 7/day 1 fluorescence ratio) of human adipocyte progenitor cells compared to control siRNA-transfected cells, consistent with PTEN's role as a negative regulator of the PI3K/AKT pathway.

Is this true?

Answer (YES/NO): YES